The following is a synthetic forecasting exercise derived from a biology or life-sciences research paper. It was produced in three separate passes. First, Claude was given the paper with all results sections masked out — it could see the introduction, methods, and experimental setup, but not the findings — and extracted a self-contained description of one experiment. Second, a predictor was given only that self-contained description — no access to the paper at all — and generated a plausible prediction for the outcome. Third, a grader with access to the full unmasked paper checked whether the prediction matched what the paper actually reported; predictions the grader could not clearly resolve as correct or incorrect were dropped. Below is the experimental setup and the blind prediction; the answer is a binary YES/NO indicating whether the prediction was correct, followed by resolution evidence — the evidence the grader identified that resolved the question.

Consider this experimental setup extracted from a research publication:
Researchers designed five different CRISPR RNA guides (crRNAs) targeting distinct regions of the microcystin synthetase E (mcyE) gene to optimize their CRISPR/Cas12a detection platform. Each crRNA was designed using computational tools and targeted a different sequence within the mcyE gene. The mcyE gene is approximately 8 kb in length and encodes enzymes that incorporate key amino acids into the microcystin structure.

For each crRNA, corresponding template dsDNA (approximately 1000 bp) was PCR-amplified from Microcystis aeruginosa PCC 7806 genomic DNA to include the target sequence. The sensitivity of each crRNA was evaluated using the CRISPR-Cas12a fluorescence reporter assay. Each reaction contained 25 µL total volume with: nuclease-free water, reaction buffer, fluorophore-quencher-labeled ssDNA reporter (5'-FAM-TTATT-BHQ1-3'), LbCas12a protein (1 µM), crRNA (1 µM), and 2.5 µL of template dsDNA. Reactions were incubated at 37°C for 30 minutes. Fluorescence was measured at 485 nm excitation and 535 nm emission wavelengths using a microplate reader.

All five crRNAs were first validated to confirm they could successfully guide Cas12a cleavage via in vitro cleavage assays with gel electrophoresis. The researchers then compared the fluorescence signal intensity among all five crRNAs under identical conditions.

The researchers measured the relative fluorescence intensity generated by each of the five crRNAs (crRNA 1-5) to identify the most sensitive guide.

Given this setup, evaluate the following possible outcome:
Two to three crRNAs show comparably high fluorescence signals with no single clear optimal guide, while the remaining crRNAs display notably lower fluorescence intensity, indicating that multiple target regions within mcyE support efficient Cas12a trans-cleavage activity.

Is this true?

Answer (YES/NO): NO